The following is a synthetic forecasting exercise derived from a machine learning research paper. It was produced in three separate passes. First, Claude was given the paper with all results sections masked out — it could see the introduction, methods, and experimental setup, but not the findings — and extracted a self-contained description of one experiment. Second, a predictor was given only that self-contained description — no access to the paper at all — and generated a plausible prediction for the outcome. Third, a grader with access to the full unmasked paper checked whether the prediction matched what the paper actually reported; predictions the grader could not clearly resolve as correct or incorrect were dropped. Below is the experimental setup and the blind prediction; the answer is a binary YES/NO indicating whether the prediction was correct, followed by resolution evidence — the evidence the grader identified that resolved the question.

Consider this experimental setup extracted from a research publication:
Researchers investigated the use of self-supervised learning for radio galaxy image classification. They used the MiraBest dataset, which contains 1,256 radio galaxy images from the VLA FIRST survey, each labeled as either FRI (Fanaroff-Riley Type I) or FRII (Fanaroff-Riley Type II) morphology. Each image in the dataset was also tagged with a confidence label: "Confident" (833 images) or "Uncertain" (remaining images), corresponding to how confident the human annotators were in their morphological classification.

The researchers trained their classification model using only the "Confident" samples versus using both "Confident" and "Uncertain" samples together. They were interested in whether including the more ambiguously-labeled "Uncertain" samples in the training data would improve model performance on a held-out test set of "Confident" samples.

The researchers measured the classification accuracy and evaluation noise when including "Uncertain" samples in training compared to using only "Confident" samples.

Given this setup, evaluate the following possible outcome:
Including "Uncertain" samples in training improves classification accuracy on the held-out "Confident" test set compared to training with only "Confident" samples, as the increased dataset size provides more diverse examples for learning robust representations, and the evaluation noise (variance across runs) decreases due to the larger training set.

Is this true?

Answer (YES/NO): NO